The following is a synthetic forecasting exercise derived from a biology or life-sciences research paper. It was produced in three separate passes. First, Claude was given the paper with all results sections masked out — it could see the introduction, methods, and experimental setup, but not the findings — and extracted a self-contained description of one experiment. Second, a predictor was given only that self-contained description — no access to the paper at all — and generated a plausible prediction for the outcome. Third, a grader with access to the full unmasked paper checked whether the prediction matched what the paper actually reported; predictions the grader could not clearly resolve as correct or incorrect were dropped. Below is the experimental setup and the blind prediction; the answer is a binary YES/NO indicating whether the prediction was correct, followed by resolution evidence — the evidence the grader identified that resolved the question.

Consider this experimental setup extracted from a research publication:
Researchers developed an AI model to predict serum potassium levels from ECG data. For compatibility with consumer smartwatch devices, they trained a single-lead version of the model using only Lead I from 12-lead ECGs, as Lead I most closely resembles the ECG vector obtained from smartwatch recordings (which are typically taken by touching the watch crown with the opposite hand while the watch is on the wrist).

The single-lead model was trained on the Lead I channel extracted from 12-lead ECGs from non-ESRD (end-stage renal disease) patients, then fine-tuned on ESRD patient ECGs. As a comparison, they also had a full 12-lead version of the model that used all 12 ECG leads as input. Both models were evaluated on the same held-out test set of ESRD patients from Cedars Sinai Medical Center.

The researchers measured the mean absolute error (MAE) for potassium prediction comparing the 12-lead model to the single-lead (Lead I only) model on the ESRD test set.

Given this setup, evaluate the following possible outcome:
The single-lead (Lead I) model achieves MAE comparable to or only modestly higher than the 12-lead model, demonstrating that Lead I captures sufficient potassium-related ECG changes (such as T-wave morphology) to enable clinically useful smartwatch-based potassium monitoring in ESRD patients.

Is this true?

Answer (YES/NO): YES